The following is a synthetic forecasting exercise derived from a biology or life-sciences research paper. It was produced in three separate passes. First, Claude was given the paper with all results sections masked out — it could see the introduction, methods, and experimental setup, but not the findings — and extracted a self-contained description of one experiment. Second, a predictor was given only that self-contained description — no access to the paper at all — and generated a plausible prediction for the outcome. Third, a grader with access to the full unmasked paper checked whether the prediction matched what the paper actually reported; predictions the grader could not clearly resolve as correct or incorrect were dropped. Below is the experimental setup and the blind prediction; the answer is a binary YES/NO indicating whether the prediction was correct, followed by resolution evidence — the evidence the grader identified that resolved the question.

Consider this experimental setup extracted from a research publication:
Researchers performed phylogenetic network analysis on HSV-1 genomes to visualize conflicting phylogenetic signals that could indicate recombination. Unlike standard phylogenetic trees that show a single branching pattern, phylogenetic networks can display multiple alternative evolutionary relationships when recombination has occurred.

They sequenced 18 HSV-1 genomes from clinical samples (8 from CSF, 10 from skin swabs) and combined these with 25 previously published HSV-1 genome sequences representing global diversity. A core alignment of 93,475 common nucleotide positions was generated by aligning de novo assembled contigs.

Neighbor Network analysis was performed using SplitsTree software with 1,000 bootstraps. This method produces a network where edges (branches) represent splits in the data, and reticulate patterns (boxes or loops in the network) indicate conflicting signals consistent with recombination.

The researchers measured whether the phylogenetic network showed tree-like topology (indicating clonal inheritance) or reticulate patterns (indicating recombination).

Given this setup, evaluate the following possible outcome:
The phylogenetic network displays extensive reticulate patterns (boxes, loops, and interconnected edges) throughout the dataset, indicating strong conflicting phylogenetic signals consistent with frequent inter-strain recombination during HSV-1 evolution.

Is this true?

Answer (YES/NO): YES